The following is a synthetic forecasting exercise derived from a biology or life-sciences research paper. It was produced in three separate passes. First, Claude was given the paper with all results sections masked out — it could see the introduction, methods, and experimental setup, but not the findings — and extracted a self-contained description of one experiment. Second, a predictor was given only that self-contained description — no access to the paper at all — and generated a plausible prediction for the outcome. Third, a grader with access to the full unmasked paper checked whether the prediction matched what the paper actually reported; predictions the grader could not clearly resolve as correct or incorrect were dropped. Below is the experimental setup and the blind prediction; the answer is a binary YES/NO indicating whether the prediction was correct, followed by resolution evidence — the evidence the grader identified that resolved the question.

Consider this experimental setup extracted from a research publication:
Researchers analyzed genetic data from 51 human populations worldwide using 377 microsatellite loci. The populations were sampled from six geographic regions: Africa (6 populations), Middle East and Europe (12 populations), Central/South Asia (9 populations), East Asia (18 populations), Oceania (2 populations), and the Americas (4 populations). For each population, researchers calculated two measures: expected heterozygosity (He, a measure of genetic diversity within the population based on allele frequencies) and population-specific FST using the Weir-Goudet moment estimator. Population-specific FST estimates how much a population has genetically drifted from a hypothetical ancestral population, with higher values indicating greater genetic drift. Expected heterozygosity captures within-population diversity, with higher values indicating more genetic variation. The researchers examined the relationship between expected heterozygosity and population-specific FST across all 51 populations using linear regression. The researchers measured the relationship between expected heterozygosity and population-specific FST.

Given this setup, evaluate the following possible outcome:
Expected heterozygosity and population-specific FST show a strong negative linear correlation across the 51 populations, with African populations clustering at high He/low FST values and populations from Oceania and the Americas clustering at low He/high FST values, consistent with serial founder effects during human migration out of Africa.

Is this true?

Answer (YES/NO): YES